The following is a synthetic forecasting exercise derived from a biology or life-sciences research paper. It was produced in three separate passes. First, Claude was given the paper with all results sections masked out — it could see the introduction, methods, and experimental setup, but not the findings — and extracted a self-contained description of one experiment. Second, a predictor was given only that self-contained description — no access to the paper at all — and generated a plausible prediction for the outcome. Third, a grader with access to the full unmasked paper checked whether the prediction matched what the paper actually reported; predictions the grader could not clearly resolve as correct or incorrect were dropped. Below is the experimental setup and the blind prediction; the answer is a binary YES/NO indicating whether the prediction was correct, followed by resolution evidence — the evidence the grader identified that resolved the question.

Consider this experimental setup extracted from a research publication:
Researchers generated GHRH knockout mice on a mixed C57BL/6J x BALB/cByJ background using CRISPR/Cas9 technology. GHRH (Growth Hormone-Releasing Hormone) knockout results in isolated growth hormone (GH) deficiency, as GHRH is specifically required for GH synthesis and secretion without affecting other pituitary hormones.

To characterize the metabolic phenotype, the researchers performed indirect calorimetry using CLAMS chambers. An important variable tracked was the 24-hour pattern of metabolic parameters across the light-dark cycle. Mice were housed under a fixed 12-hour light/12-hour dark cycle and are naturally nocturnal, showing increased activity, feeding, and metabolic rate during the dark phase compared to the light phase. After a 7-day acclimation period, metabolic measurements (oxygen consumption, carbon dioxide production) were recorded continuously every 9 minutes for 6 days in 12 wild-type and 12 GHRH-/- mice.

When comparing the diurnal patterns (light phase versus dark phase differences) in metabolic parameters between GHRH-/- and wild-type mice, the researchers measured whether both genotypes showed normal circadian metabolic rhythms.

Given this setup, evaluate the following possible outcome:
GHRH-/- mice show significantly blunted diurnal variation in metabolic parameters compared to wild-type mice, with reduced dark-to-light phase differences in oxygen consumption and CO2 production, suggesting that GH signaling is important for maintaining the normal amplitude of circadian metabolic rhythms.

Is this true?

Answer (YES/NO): NO